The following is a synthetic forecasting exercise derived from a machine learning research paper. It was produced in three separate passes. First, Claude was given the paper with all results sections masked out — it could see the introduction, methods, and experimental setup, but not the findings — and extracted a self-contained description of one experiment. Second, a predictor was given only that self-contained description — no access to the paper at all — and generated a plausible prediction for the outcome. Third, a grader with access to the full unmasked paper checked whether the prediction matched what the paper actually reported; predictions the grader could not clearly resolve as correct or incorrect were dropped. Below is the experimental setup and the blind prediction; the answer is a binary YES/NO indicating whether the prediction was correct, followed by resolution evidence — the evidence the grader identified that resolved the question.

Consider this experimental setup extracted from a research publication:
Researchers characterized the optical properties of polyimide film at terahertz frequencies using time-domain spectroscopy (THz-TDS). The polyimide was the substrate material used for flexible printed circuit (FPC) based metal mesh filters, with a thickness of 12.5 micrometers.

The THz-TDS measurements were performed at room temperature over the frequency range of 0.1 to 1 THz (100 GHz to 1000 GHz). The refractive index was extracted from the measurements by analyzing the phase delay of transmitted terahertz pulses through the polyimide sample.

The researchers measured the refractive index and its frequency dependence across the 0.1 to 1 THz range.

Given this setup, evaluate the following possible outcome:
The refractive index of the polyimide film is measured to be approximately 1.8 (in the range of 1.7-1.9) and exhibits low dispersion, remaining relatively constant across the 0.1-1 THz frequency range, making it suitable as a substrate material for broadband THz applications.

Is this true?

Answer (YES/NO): YES